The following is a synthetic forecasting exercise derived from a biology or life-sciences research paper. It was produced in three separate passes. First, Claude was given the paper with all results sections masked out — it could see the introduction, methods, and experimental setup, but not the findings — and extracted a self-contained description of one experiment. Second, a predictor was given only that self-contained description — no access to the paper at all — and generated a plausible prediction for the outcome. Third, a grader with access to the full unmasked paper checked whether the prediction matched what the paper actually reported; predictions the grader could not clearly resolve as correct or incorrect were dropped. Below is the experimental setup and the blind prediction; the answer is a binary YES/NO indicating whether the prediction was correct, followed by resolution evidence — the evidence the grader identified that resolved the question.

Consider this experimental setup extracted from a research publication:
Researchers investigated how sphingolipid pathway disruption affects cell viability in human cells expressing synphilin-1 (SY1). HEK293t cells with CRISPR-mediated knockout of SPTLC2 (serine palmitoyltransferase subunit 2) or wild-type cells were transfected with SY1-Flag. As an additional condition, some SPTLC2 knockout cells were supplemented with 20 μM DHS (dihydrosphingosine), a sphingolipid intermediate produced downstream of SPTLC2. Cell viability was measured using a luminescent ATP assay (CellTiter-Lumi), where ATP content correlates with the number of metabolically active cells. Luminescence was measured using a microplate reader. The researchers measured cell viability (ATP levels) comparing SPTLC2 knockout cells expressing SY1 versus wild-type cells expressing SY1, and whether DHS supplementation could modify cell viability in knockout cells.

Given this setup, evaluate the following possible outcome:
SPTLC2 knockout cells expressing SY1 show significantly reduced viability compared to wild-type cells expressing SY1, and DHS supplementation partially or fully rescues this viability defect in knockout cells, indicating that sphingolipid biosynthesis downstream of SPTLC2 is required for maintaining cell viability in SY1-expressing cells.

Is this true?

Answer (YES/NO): YES